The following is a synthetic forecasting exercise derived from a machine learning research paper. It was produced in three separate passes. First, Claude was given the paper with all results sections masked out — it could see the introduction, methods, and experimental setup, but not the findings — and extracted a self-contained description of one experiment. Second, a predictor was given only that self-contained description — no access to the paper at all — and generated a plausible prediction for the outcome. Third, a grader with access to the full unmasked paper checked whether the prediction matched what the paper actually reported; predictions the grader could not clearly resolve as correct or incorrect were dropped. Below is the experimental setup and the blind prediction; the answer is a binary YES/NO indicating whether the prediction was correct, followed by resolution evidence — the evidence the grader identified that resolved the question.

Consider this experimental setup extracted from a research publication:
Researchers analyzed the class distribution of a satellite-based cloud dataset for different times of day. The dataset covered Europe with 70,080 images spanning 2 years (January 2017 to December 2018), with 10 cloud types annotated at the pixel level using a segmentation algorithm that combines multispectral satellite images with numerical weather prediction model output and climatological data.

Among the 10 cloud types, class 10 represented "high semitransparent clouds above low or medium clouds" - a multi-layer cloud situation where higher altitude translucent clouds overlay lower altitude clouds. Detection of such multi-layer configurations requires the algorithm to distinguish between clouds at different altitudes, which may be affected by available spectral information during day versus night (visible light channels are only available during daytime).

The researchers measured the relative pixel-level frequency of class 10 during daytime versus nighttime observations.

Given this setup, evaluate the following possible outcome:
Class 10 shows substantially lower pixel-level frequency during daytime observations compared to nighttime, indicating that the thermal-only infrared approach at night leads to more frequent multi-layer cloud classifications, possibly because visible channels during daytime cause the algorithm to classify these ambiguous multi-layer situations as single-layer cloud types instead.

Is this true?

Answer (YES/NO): NO